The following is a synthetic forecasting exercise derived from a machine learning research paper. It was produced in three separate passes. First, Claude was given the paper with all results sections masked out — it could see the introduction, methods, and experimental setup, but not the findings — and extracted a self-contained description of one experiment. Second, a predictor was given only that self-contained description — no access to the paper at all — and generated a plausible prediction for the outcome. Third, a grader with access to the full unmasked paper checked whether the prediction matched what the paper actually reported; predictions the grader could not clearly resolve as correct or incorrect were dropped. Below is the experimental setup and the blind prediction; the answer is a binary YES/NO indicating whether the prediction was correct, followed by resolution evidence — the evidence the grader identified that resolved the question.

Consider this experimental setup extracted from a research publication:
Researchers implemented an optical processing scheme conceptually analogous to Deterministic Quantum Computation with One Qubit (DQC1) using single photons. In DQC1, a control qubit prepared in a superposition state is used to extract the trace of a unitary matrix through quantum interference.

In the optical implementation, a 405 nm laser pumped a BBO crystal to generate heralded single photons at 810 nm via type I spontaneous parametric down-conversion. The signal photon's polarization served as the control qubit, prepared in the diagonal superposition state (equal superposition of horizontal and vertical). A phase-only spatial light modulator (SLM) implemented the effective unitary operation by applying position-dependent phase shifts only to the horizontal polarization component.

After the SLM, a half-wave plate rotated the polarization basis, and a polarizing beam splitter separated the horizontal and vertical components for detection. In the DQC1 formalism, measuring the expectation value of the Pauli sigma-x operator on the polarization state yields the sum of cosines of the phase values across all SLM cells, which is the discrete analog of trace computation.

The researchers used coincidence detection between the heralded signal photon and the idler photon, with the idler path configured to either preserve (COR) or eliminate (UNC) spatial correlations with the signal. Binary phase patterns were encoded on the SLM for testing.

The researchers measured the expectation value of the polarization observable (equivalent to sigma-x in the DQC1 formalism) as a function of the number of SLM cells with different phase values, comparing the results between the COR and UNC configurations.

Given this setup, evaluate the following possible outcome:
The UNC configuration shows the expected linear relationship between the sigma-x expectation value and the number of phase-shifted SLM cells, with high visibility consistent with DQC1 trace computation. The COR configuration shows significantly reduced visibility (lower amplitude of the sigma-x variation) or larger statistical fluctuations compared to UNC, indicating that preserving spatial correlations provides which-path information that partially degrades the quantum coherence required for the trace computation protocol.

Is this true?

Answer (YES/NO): YES